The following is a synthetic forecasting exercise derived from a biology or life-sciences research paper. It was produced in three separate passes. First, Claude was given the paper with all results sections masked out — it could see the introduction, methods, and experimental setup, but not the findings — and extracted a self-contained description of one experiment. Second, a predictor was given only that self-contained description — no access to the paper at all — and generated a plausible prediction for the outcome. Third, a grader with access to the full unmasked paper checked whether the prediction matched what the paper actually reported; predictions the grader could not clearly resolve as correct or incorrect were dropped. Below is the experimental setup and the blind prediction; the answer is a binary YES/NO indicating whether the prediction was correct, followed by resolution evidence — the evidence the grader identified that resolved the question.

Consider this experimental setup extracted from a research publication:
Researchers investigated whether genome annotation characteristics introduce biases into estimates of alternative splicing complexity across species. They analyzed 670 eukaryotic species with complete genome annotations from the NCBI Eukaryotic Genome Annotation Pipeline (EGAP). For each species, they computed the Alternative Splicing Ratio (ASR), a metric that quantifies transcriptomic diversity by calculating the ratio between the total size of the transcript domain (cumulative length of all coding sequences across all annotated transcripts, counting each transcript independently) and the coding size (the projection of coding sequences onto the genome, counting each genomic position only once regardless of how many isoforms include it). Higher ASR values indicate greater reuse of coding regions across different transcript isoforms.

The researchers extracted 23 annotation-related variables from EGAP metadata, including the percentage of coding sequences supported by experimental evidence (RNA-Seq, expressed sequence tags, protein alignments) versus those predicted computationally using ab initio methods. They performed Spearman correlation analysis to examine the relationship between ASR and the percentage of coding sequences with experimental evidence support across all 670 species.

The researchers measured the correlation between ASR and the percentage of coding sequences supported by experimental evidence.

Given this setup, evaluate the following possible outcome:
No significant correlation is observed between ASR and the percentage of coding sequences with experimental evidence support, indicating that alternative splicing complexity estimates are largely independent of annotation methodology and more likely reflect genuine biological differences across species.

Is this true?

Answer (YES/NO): NO